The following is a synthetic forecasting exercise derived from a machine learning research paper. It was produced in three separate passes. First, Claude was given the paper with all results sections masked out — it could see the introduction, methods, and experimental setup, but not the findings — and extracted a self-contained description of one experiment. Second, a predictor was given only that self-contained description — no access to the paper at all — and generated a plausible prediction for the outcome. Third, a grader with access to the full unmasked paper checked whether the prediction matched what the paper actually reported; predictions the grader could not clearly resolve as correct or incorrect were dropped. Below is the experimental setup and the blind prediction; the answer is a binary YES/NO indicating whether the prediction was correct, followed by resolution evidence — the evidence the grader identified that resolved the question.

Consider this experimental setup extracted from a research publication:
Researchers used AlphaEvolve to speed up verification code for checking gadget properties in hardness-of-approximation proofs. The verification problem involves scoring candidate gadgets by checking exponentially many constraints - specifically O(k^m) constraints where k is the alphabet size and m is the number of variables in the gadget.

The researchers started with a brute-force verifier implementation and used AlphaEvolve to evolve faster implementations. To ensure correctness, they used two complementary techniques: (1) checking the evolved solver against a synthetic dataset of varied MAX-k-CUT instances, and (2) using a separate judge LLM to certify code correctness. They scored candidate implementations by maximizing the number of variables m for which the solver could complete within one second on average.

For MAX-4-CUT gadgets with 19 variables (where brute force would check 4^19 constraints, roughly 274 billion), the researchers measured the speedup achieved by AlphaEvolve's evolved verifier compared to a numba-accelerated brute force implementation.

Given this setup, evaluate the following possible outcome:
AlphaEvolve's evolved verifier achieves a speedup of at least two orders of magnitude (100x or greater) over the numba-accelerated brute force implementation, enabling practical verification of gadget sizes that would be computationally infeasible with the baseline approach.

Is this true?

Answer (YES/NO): YES